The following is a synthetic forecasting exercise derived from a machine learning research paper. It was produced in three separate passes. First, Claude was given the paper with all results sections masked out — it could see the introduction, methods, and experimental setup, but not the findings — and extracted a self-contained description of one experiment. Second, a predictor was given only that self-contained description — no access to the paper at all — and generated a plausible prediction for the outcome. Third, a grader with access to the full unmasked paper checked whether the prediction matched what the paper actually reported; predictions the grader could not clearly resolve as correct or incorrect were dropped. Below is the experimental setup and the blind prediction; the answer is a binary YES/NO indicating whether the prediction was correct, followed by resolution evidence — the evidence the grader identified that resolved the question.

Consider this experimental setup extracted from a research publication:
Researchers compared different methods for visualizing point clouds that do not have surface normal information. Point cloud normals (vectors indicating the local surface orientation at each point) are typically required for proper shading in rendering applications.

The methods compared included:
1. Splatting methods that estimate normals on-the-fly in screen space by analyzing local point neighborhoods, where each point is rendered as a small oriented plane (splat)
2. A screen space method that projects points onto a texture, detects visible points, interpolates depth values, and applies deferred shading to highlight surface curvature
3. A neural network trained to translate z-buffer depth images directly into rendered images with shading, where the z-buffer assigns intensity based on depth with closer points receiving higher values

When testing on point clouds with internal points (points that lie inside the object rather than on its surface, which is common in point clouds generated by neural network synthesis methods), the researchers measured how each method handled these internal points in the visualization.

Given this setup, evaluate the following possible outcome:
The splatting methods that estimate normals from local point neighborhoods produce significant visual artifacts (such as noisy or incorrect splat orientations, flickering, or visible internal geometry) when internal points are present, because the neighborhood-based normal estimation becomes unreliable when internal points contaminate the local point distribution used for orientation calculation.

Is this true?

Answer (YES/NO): NO